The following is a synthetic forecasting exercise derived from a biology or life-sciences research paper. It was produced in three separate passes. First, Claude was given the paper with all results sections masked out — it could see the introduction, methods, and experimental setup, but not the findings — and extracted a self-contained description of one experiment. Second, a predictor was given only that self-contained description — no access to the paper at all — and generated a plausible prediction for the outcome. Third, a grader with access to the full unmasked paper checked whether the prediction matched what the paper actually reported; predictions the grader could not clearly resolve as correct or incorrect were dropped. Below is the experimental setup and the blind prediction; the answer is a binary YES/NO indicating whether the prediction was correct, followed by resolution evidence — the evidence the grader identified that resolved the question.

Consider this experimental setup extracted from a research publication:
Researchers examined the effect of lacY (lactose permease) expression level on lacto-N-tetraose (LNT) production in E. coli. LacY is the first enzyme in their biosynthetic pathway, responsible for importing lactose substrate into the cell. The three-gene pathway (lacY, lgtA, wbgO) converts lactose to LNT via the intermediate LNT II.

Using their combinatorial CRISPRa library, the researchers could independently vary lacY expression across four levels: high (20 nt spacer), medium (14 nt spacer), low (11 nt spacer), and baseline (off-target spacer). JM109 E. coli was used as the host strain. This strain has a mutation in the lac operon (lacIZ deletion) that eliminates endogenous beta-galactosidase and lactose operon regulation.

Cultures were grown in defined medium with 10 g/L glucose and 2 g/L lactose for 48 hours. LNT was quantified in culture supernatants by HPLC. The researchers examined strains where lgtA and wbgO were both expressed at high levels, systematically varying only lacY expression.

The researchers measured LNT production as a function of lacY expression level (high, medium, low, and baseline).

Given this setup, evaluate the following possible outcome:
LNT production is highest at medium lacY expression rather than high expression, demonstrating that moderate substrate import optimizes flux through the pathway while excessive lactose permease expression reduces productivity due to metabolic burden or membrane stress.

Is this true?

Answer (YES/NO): YES